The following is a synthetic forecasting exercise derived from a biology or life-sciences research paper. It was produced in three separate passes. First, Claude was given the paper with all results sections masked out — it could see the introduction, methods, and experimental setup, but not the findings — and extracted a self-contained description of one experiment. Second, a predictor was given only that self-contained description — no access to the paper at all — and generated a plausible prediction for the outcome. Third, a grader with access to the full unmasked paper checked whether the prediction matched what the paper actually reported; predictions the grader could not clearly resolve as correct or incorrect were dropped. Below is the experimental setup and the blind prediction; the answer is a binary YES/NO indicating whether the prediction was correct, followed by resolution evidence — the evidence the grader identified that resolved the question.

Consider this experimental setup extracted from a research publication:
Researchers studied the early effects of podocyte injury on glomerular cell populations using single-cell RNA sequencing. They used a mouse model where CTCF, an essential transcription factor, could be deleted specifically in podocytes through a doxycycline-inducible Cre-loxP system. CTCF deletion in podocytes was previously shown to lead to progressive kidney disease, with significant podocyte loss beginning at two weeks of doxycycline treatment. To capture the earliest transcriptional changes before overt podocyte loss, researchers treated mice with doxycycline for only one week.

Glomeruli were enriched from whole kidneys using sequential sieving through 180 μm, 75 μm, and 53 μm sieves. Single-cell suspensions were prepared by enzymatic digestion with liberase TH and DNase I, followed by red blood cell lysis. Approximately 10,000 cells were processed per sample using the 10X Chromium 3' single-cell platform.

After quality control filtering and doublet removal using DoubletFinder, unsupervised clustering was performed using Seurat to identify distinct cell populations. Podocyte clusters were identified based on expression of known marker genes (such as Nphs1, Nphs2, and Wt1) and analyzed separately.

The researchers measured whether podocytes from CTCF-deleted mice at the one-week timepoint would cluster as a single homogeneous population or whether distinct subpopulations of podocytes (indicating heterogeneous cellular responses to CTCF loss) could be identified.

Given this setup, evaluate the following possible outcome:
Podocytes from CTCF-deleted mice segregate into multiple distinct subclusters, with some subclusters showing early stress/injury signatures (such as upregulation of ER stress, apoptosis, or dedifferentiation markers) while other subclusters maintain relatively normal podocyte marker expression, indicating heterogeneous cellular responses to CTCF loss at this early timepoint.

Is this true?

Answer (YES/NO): YES